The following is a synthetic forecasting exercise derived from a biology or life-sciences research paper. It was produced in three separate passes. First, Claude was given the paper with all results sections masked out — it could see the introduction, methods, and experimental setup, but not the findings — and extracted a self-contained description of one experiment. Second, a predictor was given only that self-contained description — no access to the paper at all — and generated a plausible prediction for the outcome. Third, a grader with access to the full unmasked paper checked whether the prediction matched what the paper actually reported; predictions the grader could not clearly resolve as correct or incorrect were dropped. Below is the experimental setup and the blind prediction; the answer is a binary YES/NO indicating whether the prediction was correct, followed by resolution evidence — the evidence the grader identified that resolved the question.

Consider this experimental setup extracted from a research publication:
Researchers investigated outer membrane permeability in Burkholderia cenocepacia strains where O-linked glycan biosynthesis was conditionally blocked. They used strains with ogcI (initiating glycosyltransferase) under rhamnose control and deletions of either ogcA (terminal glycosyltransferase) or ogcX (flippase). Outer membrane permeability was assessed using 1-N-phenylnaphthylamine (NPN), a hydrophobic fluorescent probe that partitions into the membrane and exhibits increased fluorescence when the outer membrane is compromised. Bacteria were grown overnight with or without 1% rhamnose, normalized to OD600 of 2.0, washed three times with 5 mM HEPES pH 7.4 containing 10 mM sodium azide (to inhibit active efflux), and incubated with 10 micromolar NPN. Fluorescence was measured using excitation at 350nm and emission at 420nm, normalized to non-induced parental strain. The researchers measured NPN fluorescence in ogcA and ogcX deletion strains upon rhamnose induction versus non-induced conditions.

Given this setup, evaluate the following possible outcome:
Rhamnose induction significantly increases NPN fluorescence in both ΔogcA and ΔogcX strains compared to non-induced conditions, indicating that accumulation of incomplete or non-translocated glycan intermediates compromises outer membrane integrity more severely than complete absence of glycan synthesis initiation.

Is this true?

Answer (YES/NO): YES